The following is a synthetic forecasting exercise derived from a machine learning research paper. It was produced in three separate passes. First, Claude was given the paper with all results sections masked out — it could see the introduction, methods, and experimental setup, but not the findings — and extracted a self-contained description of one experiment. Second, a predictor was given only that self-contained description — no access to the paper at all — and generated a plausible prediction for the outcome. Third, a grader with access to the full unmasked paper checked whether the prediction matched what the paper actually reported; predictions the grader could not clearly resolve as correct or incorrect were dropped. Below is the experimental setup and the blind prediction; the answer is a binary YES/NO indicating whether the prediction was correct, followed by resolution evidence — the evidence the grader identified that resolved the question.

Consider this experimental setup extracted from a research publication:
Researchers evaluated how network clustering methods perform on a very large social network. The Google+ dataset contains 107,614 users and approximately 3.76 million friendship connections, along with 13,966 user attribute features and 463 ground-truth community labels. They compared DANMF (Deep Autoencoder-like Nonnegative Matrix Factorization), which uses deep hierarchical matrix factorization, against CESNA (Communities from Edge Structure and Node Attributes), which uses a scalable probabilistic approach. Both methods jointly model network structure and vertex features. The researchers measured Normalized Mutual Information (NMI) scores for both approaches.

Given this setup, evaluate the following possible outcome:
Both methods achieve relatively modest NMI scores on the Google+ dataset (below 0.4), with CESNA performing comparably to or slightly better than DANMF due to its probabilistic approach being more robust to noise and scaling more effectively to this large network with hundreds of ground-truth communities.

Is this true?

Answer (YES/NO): NO